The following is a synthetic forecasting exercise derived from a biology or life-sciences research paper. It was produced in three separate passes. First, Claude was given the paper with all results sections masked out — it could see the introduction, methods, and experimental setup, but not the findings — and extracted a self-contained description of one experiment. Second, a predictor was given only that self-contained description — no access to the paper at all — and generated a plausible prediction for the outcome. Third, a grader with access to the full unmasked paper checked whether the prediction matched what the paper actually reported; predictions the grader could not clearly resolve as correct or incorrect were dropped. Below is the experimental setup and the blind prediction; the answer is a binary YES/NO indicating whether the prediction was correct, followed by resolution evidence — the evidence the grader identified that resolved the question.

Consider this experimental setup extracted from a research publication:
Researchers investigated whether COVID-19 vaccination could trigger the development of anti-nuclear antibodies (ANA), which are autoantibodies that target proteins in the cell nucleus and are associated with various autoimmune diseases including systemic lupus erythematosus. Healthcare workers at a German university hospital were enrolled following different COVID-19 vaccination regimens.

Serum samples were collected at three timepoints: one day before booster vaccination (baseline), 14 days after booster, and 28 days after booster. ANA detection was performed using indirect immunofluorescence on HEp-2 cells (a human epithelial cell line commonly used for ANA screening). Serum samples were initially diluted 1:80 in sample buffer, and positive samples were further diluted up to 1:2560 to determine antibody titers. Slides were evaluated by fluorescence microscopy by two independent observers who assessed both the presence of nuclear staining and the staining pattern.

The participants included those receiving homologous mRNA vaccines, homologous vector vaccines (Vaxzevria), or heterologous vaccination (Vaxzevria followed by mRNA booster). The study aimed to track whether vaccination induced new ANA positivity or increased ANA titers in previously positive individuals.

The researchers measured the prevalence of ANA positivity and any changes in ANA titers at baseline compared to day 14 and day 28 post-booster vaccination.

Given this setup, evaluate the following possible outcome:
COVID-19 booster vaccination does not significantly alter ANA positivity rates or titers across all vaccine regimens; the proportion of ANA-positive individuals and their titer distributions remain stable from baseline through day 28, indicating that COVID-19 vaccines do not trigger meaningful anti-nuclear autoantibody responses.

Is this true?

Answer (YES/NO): YES